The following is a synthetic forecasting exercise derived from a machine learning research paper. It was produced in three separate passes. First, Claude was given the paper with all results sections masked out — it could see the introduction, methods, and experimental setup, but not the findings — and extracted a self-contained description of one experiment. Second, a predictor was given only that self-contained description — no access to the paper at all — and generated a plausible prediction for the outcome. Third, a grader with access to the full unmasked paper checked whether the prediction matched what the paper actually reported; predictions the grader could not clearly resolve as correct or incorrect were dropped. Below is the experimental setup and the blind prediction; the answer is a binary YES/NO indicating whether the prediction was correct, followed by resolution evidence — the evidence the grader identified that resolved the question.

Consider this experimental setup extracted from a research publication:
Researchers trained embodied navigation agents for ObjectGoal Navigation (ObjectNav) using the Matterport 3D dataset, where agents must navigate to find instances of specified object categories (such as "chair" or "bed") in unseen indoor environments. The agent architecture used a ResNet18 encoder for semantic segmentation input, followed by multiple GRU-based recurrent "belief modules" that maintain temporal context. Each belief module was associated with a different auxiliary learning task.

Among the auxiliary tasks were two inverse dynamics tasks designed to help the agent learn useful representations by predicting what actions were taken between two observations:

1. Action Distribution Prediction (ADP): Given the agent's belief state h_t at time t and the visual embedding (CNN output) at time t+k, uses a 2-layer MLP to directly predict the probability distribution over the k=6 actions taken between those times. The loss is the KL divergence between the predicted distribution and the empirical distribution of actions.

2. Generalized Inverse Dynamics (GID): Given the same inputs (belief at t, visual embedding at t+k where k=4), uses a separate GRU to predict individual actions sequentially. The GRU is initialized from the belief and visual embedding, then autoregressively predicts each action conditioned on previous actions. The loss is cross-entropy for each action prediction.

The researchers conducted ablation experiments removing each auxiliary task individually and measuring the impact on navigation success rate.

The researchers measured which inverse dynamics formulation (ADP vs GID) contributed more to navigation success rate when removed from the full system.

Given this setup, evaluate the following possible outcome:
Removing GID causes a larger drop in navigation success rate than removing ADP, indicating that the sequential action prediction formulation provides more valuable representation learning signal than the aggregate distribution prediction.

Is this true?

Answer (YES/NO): YES